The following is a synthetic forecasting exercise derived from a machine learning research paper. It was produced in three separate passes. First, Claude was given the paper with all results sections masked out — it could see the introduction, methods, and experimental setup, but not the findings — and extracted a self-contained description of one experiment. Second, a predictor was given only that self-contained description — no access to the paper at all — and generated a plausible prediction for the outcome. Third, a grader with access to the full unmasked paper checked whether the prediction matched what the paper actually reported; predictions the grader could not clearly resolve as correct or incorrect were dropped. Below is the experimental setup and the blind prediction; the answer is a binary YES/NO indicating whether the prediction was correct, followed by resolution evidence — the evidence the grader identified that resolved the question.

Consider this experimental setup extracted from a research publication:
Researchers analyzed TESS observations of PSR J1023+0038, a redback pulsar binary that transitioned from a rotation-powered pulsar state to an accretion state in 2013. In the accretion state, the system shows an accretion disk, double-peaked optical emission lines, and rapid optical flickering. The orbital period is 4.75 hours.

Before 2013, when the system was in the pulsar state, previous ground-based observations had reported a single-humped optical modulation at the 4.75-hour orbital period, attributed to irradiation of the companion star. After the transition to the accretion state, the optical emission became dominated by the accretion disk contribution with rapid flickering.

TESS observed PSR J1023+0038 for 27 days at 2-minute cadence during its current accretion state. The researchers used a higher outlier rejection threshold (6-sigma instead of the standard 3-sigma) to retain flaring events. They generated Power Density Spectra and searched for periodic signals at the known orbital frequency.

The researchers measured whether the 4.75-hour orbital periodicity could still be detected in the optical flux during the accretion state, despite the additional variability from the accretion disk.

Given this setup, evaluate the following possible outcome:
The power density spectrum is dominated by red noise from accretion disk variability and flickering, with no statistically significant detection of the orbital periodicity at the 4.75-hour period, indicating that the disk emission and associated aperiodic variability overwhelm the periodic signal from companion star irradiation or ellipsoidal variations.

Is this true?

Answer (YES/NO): NO